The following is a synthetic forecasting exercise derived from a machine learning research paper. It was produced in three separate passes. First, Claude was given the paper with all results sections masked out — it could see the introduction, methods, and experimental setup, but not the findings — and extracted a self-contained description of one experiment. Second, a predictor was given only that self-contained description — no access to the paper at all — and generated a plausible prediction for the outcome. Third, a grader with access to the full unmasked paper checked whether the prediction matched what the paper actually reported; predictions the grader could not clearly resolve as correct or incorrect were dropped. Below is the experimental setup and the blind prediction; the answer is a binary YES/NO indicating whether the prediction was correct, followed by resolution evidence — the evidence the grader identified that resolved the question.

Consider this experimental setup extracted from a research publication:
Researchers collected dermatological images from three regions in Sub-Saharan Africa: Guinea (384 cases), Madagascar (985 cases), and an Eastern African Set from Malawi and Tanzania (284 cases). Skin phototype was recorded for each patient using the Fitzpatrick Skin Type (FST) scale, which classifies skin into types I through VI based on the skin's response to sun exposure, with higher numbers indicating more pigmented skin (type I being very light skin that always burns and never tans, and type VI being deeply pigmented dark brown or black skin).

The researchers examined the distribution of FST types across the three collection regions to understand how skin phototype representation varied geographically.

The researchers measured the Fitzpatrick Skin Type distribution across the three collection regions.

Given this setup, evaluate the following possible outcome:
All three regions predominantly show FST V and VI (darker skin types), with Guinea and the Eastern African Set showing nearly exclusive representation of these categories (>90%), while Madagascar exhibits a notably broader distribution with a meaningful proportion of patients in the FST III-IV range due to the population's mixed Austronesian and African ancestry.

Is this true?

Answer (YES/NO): NO